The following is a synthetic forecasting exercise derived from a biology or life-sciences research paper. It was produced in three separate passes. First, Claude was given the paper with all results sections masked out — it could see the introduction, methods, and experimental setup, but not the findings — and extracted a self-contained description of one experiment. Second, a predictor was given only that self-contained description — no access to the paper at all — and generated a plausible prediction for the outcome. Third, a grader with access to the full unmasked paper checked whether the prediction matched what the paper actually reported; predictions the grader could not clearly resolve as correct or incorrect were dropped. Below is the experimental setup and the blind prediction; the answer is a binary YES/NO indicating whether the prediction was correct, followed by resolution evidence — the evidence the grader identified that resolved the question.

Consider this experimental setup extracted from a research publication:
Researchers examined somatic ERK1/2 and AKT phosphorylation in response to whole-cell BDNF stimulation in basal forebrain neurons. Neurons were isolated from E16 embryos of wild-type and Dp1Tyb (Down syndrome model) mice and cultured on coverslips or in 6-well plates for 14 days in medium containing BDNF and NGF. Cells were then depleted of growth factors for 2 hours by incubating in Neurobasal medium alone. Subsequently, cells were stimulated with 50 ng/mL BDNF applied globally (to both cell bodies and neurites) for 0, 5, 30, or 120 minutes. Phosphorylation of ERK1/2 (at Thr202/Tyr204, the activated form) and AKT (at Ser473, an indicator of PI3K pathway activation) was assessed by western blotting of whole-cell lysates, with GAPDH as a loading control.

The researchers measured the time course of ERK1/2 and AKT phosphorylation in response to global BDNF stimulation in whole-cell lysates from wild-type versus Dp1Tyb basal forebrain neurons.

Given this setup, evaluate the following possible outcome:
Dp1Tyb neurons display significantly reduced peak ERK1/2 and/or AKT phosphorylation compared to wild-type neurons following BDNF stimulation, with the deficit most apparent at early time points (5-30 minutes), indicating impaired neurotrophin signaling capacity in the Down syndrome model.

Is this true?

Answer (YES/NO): NO